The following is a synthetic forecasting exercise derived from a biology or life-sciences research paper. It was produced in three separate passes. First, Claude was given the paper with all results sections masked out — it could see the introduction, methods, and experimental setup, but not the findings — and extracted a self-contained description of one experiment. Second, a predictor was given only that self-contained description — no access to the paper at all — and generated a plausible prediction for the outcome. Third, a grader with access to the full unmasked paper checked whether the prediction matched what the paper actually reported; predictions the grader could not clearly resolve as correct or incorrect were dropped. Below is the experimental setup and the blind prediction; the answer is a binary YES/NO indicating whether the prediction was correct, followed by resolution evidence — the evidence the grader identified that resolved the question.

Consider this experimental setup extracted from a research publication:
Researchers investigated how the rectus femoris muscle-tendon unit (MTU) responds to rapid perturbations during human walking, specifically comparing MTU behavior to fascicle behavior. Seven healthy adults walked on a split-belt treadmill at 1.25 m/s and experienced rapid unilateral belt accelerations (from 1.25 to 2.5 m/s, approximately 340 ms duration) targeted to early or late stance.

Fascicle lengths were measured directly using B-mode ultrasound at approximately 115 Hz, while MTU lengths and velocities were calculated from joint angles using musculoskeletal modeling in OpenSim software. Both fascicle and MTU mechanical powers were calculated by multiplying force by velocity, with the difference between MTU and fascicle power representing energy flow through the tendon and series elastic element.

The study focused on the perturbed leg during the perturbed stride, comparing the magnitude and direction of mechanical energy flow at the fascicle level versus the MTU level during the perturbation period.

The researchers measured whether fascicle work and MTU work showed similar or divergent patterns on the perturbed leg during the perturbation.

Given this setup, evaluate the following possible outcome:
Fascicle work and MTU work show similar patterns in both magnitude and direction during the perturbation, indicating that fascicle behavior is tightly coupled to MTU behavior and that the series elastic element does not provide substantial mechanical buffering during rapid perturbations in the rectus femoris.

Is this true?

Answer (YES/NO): NO